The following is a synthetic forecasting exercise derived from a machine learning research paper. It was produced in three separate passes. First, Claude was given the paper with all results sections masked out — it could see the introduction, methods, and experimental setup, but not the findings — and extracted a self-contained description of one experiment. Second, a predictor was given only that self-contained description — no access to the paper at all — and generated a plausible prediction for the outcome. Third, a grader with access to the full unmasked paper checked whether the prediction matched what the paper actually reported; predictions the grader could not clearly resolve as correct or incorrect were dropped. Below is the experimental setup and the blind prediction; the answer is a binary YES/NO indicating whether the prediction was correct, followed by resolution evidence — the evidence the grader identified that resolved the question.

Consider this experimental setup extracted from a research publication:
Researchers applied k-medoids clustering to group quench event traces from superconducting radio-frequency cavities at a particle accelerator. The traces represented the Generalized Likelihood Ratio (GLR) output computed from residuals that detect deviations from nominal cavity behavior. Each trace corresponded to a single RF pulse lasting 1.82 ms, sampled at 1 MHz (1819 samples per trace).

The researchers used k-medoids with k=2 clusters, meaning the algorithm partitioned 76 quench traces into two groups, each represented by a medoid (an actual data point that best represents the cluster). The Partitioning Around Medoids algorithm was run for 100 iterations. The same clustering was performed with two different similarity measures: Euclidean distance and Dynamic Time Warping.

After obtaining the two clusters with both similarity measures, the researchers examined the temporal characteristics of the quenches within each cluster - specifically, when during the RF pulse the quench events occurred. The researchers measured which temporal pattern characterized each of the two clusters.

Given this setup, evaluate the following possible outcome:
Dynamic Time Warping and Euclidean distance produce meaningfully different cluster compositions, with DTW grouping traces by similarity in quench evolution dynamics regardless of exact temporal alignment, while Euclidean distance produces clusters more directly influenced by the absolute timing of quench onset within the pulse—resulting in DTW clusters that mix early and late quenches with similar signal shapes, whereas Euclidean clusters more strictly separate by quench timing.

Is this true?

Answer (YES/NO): NO